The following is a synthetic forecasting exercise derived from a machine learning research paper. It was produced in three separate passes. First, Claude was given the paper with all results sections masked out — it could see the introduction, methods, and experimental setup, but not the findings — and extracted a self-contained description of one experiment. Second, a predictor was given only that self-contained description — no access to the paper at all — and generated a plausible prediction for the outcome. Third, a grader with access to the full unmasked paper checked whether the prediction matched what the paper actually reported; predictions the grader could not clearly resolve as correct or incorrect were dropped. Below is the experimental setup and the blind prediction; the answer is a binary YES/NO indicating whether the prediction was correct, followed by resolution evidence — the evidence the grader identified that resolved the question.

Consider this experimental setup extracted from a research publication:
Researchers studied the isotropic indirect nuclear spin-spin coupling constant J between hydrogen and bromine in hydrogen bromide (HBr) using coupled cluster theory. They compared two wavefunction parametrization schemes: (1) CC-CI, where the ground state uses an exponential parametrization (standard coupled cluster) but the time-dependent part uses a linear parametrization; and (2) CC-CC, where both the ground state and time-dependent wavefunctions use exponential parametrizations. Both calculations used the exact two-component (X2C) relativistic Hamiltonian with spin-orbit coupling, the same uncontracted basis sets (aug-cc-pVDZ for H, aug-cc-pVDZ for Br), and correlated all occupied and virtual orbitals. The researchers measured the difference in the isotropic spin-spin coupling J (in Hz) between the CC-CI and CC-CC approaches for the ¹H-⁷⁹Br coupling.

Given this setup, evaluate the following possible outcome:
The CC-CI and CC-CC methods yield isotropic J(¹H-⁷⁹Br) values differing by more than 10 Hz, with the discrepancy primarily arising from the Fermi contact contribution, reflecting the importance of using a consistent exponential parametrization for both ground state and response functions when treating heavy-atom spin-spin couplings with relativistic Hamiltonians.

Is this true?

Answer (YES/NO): NO